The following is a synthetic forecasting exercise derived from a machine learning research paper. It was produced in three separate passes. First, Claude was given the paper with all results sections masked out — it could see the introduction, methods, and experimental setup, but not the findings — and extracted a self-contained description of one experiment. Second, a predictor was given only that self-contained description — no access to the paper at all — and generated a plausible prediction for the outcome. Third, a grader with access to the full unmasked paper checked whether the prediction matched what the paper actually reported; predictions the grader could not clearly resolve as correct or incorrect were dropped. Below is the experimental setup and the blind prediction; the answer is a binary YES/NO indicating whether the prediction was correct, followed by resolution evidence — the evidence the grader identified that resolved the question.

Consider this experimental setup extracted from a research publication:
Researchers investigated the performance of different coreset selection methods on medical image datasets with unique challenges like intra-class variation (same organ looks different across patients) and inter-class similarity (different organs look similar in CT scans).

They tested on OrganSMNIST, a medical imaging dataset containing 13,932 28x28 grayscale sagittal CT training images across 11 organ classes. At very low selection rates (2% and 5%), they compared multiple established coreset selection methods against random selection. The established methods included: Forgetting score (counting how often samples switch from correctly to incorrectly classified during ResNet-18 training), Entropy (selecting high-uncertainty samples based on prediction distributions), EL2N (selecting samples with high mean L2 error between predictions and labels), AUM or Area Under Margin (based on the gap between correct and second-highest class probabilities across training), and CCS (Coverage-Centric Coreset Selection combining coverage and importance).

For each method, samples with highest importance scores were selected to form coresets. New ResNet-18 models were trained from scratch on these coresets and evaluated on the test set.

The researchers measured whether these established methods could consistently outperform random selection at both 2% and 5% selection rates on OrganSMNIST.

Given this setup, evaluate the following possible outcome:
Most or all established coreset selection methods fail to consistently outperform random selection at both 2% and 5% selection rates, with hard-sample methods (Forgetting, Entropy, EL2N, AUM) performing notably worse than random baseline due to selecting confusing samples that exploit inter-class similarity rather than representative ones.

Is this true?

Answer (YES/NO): NO